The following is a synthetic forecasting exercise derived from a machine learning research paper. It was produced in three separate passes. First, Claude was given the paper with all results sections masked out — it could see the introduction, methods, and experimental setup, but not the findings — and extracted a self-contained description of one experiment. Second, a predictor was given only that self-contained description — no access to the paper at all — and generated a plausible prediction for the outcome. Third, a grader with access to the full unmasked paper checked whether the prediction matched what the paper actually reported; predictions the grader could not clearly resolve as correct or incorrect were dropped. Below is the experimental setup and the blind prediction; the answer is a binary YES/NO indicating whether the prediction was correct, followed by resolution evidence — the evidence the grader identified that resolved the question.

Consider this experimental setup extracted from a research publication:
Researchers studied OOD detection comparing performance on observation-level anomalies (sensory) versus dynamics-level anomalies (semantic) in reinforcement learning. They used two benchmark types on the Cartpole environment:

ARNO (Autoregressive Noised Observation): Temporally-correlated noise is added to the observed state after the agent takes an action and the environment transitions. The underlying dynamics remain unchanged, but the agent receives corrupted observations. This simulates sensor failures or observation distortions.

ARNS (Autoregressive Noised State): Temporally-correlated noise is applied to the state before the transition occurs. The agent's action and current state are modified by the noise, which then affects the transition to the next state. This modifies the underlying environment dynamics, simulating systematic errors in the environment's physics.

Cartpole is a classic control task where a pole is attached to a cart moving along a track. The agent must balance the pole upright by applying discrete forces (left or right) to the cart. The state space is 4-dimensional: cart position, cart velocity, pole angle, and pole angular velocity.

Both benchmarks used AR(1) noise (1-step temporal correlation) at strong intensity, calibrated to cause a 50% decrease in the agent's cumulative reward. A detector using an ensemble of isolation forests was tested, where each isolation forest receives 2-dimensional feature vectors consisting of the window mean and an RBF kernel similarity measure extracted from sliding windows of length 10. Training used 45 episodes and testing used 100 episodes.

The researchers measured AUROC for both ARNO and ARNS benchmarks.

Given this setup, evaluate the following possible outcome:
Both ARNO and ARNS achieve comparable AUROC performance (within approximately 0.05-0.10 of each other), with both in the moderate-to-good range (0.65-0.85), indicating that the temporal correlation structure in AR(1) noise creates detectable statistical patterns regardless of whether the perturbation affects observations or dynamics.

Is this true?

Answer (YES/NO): NO